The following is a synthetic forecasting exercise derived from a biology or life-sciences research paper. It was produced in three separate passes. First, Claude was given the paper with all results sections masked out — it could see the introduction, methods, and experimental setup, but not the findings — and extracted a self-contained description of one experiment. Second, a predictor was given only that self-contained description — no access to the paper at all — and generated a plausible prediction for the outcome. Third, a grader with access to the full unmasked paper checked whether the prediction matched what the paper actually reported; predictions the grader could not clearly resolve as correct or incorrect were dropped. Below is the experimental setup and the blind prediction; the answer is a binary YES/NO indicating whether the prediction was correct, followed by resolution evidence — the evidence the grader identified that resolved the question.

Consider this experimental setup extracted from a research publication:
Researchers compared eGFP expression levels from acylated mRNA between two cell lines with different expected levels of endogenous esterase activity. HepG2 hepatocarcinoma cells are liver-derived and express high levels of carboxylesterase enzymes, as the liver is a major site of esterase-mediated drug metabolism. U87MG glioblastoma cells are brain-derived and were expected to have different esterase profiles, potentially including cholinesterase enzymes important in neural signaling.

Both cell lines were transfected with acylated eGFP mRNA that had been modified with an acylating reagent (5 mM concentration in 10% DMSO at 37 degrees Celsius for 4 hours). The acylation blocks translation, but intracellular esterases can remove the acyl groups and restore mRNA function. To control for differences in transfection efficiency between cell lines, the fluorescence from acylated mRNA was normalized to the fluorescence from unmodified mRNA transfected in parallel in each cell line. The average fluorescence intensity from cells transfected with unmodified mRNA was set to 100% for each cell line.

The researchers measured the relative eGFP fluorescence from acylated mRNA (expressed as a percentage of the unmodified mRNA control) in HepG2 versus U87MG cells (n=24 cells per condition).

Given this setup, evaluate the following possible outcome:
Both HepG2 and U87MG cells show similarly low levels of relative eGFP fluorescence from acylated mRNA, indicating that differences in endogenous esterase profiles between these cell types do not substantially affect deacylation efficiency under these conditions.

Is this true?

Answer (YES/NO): YES